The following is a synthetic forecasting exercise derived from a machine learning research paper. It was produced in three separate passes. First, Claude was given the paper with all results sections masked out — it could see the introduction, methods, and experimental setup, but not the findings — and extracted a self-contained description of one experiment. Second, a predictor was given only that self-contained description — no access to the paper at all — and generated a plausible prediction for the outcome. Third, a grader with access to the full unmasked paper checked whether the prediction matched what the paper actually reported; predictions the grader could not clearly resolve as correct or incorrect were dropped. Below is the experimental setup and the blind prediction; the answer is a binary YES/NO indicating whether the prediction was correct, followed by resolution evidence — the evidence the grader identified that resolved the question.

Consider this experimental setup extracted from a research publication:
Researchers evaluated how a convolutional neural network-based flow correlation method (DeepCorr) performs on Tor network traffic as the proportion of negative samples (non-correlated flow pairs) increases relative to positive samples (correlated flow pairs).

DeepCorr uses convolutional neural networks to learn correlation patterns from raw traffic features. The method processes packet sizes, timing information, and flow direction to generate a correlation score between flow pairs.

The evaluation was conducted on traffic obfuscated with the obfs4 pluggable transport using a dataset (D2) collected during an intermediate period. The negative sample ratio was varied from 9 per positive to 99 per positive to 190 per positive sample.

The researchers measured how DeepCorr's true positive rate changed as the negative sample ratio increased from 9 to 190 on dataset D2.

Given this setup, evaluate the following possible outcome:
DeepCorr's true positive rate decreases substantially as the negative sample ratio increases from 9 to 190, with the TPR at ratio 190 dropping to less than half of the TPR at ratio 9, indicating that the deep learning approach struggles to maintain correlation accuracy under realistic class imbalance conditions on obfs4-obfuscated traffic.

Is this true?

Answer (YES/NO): NO